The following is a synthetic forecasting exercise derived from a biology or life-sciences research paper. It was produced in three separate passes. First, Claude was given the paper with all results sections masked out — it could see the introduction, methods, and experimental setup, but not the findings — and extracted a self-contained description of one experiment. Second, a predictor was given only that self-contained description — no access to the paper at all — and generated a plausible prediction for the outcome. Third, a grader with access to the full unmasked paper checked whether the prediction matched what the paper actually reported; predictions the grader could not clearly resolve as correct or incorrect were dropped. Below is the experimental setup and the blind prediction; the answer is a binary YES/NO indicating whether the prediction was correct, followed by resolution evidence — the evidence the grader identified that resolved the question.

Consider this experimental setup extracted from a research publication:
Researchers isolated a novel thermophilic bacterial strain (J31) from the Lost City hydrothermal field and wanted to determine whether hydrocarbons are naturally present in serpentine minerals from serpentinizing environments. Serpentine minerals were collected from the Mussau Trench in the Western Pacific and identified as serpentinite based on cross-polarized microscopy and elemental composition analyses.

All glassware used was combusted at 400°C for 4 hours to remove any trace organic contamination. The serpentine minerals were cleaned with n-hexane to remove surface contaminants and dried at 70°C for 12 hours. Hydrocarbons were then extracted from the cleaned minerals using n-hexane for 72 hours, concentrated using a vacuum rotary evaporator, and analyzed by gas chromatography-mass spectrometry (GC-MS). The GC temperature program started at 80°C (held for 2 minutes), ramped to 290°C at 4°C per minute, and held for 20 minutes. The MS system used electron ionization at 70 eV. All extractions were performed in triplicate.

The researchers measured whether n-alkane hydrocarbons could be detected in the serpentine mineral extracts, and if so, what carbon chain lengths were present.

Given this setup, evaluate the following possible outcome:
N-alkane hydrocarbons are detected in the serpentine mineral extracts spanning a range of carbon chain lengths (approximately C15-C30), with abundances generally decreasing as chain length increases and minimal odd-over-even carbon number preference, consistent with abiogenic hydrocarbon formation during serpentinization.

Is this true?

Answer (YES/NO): NO